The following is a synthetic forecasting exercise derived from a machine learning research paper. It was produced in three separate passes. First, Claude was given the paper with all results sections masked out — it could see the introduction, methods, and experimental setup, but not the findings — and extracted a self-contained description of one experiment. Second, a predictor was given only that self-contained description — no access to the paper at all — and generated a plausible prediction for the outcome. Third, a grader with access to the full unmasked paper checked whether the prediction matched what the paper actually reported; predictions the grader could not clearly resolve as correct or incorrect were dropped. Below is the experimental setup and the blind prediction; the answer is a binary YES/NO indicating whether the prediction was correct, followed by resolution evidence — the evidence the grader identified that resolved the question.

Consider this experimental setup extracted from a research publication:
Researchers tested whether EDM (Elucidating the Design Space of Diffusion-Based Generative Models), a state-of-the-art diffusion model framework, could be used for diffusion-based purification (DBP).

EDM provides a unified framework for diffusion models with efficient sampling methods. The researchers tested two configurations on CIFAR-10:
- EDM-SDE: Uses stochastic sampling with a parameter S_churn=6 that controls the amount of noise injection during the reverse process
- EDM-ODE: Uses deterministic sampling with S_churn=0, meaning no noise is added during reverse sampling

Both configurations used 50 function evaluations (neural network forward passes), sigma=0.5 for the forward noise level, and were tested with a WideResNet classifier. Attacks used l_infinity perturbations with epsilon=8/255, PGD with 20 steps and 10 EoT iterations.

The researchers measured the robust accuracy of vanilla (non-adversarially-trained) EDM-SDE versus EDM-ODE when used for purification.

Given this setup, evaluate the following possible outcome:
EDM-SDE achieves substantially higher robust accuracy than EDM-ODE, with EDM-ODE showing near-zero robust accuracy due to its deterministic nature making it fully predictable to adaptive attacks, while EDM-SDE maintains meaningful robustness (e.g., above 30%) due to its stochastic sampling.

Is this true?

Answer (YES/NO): NO